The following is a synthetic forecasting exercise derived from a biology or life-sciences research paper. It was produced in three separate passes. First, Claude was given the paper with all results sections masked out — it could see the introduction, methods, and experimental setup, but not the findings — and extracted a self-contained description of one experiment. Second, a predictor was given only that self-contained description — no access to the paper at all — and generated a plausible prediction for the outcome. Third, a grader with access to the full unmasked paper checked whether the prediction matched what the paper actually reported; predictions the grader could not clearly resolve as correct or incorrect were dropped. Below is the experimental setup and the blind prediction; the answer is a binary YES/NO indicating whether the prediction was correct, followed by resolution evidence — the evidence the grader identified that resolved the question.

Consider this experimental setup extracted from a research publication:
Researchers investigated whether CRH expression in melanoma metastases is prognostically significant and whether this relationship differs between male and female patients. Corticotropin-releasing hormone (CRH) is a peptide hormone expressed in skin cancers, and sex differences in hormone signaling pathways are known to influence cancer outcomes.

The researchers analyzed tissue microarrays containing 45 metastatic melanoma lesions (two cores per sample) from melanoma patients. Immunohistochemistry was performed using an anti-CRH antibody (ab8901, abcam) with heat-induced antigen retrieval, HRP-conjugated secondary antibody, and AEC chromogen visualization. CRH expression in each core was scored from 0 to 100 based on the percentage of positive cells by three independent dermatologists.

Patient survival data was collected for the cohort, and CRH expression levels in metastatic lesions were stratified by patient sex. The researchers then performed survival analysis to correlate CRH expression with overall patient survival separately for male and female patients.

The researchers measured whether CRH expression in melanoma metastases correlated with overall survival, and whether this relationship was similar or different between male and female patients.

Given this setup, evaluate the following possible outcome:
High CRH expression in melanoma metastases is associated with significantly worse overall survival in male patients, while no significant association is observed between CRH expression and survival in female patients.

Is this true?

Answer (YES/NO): YES